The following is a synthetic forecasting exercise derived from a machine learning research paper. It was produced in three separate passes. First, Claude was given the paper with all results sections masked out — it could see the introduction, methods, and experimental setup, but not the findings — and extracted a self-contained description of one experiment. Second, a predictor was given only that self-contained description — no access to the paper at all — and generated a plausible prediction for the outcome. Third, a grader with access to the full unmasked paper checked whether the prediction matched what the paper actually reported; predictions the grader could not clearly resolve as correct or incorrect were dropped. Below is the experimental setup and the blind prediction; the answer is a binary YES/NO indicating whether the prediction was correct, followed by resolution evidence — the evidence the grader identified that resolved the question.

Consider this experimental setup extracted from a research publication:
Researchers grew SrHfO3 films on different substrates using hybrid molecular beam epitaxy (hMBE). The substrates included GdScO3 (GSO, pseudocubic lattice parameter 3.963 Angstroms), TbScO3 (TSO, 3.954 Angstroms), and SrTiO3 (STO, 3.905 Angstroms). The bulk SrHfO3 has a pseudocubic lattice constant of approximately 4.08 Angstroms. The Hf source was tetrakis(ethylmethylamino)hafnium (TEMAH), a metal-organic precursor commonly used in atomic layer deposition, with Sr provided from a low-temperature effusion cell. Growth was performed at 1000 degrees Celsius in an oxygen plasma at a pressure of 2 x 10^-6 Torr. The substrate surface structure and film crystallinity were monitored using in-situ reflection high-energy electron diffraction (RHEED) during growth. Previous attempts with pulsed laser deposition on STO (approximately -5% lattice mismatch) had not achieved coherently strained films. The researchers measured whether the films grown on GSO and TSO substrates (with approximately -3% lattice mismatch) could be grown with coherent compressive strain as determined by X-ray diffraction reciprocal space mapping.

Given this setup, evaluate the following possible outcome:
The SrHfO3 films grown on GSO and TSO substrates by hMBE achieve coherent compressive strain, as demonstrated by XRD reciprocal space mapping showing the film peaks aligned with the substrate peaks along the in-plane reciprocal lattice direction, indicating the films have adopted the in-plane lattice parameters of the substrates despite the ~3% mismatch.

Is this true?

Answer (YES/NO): YES